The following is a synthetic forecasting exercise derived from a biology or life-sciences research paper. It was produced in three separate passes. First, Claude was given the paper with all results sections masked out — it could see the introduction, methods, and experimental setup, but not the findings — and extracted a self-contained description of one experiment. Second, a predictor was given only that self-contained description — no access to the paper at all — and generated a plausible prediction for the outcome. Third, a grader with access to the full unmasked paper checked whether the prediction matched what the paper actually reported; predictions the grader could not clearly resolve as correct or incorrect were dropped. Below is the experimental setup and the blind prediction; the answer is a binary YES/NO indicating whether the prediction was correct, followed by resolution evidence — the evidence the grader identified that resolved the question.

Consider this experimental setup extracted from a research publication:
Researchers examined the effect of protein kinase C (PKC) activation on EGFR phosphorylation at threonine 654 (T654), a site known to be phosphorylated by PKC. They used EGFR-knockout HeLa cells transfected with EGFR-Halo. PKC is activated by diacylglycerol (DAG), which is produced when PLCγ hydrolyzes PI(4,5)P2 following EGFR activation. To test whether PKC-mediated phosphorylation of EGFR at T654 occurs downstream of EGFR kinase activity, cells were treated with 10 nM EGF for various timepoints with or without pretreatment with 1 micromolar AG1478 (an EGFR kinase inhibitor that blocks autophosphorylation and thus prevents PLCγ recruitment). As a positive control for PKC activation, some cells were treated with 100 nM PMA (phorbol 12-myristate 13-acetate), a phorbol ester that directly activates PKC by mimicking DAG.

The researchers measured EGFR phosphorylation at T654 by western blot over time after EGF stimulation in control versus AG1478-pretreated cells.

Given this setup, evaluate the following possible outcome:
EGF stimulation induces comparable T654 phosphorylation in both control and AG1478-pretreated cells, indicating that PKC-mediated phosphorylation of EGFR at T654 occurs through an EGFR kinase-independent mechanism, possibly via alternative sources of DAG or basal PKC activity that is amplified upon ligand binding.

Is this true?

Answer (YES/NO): NO